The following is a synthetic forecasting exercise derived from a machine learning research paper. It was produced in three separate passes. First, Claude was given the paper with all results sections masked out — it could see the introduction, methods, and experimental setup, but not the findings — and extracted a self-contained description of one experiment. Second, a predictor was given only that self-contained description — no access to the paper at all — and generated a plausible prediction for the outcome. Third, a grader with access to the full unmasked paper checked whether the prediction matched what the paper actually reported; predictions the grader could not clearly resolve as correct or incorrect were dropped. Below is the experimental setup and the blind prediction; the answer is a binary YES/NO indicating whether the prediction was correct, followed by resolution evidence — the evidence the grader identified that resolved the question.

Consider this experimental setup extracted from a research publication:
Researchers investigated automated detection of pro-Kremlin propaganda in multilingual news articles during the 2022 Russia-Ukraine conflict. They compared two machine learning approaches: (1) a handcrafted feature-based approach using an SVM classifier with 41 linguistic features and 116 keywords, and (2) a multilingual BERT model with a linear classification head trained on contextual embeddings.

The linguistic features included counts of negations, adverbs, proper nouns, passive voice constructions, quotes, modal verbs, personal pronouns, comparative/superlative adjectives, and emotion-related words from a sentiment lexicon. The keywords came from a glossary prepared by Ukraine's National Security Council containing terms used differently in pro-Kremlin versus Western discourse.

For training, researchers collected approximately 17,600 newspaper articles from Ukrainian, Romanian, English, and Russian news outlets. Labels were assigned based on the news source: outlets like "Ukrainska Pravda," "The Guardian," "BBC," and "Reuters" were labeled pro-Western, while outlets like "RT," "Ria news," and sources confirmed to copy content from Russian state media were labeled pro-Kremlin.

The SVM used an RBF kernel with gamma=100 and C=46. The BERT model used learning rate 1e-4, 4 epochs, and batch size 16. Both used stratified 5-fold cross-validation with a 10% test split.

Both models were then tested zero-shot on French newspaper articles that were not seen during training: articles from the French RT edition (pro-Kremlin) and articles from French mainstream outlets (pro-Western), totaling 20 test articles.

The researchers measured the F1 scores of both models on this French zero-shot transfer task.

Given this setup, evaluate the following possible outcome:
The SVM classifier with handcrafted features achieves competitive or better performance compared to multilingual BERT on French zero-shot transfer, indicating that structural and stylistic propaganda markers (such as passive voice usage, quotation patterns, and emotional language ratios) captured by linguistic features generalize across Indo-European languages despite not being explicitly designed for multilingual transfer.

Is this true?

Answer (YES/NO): YES